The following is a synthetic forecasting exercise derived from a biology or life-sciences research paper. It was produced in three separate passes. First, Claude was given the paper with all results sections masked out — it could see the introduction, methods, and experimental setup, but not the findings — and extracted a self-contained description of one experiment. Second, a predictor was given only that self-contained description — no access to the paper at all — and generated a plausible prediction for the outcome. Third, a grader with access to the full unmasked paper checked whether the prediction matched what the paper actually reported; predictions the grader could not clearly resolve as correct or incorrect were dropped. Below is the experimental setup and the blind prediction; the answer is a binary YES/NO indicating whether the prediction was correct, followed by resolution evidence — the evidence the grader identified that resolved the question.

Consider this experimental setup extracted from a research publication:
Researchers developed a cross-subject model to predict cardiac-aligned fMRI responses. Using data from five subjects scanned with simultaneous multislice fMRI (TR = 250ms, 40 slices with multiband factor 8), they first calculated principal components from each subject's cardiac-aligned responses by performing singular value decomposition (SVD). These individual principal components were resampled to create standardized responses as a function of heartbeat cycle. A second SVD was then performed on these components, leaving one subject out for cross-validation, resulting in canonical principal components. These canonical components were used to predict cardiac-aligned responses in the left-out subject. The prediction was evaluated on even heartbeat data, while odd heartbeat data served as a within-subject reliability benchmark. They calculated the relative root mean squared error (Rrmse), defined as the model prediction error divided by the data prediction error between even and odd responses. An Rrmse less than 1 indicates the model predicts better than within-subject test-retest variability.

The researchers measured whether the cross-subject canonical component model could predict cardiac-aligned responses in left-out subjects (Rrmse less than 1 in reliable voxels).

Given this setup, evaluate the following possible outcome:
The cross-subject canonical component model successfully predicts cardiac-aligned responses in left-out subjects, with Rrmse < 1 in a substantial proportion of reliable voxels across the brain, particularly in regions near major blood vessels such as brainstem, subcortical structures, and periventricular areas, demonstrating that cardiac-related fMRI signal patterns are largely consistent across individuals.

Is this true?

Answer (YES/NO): NO